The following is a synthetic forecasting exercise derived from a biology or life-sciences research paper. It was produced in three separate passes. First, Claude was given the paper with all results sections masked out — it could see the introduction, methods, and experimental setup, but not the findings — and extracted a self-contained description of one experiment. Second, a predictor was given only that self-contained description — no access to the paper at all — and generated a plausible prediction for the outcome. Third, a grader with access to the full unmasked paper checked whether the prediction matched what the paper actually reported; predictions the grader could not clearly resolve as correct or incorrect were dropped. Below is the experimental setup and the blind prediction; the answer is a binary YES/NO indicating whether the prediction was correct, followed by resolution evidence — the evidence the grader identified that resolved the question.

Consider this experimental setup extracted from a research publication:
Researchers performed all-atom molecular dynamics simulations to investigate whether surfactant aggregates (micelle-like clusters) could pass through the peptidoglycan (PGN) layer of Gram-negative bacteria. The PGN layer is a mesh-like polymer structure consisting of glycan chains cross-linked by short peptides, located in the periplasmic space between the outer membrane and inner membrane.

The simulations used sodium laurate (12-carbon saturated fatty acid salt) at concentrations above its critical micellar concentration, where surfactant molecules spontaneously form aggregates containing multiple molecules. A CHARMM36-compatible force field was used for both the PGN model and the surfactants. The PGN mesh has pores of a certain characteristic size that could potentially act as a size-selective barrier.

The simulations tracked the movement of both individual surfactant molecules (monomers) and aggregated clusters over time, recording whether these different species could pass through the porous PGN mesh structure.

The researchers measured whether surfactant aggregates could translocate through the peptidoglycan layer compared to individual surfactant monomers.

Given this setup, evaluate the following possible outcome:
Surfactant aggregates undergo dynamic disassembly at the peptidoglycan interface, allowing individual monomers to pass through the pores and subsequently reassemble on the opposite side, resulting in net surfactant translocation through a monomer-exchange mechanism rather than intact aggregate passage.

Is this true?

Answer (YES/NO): NO